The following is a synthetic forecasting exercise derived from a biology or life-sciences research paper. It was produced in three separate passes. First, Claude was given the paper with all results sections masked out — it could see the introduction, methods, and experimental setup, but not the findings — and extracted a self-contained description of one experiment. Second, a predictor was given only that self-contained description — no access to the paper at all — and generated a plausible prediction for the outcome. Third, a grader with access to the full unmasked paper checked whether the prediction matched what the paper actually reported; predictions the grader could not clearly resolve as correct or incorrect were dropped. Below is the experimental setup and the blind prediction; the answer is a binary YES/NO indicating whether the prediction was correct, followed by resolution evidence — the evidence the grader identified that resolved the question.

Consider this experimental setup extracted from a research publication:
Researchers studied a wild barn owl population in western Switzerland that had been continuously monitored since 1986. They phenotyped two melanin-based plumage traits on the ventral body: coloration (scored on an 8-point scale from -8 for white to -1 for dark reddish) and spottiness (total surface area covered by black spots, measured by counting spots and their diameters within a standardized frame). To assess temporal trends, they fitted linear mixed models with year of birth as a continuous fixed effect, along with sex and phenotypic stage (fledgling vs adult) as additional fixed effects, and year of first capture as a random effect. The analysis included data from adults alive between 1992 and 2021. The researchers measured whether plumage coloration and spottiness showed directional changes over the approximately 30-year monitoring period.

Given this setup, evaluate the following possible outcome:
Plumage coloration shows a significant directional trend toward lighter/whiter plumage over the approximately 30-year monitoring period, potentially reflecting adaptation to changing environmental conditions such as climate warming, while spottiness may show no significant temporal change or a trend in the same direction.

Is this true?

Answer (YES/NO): NO